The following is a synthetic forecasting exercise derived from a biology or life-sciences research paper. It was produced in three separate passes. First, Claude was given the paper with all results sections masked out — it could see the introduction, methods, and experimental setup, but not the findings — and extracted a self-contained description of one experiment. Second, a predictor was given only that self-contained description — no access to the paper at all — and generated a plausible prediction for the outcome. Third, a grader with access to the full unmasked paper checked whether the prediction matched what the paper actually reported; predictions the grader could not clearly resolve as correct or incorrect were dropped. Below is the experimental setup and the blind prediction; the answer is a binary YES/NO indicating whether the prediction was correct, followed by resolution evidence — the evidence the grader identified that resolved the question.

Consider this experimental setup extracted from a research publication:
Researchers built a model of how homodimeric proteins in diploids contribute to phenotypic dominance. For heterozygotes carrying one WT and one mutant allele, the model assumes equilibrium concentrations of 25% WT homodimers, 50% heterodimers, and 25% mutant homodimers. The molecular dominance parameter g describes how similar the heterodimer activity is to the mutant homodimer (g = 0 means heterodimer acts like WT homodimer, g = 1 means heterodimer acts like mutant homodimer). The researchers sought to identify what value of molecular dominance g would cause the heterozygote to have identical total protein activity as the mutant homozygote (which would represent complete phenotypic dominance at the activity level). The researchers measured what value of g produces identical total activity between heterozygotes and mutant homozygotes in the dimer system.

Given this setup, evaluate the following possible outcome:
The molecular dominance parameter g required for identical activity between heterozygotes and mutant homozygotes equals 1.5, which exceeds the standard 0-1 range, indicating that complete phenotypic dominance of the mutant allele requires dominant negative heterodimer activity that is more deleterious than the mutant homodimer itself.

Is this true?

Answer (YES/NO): YES